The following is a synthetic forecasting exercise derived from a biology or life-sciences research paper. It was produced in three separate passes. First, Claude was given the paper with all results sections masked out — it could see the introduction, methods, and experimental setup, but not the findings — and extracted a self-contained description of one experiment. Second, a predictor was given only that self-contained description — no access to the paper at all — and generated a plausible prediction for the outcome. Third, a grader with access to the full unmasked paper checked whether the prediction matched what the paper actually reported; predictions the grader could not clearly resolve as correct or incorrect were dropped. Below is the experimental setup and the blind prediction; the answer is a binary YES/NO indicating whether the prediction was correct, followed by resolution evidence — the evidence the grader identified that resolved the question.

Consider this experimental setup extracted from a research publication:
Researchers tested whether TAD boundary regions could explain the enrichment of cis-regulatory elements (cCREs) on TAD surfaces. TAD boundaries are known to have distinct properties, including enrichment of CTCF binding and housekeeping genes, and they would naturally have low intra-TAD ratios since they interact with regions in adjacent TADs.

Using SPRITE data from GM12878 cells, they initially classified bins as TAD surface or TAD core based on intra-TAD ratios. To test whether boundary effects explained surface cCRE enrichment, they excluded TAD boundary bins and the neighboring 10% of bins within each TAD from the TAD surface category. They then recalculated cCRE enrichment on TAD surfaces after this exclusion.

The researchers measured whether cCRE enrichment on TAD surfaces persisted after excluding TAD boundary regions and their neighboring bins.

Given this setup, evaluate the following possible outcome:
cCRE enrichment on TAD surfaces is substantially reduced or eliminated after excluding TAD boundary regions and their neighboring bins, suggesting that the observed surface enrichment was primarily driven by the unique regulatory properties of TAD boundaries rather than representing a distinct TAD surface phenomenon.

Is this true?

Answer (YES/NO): NO